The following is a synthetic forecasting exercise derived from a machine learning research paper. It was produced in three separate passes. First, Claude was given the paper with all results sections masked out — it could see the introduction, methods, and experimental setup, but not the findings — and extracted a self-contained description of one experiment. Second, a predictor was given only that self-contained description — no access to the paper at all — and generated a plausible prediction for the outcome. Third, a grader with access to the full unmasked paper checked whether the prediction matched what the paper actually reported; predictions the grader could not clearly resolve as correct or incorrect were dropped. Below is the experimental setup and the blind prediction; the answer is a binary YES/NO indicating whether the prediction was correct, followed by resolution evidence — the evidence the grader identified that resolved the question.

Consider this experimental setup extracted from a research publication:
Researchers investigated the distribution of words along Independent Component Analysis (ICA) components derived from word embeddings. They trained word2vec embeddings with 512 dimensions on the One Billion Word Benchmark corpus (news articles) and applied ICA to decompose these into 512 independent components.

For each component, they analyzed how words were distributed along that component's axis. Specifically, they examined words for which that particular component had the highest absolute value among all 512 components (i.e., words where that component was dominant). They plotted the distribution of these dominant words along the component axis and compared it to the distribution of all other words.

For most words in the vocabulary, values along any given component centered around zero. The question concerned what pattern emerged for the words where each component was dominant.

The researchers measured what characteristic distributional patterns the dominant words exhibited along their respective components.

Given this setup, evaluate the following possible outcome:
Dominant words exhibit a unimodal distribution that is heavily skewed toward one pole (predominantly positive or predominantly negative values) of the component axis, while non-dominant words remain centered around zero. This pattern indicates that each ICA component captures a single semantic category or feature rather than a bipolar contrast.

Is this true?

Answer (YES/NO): YES